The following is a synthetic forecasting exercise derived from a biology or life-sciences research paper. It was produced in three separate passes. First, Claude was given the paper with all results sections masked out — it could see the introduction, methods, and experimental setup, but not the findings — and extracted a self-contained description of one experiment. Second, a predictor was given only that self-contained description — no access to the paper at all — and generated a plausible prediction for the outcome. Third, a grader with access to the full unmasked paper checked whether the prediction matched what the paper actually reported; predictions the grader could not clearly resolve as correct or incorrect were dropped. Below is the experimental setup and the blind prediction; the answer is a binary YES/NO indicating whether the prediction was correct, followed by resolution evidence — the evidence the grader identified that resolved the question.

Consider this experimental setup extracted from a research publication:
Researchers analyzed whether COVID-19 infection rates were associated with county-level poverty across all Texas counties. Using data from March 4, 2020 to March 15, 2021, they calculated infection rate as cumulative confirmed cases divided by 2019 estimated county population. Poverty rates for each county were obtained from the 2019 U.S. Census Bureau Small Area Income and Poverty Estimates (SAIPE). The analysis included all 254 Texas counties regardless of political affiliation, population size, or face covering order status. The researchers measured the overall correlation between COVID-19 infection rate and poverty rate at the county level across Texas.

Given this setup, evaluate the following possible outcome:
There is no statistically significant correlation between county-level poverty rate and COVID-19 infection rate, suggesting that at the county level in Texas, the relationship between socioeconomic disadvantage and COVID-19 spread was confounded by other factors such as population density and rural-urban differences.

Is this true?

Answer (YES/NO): NO